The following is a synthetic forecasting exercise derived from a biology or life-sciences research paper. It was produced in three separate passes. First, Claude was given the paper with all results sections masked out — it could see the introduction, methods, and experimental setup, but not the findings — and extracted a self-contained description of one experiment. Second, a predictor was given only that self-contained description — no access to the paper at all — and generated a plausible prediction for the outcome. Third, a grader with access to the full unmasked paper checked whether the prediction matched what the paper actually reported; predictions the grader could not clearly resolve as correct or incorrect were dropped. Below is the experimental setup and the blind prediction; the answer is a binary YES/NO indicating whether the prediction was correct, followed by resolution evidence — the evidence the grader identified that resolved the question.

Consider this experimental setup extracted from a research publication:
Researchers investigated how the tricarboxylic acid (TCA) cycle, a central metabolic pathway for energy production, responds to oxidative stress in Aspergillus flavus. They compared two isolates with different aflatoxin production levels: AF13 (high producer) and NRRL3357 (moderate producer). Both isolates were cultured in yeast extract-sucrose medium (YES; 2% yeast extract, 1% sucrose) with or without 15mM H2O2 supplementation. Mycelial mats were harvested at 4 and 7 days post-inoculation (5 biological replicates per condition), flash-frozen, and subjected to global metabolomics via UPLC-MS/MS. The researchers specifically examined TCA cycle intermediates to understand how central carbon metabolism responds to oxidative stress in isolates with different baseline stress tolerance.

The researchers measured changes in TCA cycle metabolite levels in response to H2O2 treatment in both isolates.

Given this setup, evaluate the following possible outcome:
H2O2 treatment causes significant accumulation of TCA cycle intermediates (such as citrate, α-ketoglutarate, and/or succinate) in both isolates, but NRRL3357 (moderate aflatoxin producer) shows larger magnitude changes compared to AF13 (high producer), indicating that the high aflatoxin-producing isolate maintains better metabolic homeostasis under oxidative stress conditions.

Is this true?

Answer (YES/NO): NO